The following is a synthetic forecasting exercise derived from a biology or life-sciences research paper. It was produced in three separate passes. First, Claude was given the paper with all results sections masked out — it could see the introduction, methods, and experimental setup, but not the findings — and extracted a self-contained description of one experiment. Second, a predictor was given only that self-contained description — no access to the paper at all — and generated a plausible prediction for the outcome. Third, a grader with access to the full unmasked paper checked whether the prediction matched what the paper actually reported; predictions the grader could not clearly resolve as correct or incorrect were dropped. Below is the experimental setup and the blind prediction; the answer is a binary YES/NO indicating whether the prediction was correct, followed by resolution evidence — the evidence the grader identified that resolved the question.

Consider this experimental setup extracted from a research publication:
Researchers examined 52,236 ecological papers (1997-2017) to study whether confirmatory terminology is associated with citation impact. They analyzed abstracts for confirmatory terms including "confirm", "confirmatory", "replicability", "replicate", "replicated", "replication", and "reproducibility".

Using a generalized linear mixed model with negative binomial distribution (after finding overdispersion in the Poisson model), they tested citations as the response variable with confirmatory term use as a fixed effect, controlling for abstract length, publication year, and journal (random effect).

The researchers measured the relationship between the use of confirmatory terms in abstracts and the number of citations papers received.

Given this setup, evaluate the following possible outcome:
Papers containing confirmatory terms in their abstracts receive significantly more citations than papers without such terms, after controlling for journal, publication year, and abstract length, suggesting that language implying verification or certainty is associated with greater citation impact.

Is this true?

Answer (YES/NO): NO